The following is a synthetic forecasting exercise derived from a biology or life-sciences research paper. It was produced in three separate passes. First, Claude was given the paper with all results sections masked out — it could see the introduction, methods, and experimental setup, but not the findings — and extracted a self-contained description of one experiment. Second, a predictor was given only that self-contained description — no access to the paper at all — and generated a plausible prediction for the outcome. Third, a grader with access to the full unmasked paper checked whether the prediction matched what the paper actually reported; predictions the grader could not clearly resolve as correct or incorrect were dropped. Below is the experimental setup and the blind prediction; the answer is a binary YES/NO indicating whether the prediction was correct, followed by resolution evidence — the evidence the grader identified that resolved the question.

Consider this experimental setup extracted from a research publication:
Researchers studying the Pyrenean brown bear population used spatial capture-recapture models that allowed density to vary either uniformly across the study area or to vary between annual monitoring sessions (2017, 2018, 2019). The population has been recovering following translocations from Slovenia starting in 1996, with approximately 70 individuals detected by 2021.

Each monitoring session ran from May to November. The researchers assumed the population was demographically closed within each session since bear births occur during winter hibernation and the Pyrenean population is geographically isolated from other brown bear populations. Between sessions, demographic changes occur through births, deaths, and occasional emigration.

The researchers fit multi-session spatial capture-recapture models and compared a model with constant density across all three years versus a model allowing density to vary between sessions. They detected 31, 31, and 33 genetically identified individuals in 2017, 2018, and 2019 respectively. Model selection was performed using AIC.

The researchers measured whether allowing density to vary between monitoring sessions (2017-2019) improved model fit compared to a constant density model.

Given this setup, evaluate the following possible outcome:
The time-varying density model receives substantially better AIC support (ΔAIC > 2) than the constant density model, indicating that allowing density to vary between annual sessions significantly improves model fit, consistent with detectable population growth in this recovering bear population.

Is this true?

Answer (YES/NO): NO